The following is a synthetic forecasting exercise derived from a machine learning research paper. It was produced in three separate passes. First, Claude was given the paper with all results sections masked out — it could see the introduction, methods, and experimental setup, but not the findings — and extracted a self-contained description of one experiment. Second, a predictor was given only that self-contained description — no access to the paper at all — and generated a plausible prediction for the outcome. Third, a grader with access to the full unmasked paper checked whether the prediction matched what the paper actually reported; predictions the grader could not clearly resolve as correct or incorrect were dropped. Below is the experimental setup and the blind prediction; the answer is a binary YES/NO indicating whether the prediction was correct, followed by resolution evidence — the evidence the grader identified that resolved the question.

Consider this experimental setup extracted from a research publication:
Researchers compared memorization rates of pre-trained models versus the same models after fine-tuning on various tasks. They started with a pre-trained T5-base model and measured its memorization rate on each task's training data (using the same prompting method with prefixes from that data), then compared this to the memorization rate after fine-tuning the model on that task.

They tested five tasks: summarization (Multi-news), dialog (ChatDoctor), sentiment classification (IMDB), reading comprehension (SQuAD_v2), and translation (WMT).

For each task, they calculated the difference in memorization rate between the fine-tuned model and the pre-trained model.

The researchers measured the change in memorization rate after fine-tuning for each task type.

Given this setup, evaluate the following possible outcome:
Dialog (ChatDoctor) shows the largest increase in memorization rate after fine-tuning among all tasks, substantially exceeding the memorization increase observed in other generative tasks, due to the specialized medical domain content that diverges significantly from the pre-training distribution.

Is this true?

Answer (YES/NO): NO